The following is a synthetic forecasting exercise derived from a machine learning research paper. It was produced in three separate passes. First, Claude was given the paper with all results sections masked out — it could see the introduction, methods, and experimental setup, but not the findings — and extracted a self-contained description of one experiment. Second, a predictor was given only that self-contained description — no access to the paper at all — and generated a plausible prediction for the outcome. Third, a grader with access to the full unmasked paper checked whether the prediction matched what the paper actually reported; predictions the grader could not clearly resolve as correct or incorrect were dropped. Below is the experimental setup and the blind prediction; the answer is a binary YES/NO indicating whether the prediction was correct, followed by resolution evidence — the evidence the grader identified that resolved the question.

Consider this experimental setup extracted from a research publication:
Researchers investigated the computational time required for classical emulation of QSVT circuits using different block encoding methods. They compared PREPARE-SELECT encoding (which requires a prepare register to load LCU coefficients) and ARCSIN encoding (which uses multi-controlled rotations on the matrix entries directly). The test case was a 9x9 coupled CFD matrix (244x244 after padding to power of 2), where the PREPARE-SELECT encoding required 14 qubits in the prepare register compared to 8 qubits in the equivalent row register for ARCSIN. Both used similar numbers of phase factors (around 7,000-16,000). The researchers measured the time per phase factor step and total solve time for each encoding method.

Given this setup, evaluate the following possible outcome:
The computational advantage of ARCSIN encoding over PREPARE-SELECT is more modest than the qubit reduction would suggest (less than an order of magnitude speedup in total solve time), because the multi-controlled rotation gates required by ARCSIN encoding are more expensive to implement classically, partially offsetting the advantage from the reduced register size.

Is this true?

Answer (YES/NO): NO